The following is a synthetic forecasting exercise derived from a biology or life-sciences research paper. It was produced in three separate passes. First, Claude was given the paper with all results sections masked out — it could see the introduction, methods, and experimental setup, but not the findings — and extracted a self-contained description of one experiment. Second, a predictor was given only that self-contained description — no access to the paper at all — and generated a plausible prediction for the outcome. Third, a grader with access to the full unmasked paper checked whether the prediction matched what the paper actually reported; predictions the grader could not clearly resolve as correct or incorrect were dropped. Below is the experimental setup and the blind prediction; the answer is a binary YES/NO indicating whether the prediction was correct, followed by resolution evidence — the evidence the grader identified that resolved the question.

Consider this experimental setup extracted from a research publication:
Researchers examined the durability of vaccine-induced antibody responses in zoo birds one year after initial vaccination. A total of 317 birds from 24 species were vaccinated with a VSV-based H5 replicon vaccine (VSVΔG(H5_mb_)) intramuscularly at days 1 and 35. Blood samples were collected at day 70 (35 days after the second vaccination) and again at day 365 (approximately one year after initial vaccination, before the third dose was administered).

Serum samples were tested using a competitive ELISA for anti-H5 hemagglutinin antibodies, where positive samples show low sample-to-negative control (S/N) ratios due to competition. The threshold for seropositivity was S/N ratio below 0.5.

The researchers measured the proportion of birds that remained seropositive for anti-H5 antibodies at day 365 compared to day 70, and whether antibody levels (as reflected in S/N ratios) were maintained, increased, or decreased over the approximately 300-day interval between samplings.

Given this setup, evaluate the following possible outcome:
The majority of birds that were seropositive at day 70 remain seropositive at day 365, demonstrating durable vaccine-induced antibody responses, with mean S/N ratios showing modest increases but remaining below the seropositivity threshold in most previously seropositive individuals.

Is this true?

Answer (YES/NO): YES